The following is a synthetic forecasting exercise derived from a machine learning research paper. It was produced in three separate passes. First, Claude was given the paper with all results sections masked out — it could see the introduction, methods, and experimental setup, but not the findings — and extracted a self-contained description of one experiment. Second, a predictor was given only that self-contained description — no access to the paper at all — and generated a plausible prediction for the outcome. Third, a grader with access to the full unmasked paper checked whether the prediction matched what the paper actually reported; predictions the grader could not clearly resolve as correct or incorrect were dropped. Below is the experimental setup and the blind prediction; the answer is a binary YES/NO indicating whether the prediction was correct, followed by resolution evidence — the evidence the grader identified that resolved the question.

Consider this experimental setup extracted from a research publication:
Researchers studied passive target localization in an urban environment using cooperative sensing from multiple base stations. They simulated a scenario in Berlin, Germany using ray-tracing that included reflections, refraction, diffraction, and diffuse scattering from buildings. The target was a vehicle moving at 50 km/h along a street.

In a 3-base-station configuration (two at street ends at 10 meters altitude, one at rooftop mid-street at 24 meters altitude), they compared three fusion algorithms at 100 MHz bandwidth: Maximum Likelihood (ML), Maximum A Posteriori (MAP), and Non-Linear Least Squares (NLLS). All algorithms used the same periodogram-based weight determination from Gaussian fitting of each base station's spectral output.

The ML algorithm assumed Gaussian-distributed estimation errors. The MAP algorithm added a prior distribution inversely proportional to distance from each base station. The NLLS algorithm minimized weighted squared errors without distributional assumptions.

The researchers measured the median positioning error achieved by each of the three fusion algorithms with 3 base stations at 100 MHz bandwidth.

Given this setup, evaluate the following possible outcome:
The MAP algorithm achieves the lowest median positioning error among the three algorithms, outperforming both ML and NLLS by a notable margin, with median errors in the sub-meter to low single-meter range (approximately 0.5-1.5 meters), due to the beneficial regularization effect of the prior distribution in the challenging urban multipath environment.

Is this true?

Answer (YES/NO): NO